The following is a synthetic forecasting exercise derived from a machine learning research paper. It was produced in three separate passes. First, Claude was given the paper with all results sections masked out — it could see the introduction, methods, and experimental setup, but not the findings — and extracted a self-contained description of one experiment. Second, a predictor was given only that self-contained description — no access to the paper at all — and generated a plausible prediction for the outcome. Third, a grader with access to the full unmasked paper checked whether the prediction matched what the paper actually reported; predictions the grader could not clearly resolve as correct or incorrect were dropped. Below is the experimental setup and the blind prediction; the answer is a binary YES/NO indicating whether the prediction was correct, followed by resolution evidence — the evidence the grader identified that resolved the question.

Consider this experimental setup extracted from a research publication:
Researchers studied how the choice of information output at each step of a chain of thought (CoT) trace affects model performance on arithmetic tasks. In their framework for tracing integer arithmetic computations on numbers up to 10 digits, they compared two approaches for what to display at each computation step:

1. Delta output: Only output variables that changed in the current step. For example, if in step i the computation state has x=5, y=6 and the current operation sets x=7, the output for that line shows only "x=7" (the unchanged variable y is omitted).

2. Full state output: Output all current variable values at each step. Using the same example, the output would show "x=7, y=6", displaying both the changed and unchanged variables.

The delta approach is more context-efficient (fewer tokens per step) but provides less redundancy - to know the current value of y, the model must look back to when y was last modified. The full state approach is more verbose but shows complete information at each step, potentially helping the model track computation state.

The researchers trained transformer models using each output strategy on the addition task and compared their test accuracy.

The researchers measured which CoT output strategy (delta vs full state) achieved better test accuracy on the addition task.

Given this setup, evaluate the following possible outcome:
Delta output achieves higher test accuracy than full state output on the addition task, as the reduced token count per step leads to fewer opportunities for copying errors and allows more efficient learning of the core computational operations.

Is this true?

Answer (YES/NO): YES